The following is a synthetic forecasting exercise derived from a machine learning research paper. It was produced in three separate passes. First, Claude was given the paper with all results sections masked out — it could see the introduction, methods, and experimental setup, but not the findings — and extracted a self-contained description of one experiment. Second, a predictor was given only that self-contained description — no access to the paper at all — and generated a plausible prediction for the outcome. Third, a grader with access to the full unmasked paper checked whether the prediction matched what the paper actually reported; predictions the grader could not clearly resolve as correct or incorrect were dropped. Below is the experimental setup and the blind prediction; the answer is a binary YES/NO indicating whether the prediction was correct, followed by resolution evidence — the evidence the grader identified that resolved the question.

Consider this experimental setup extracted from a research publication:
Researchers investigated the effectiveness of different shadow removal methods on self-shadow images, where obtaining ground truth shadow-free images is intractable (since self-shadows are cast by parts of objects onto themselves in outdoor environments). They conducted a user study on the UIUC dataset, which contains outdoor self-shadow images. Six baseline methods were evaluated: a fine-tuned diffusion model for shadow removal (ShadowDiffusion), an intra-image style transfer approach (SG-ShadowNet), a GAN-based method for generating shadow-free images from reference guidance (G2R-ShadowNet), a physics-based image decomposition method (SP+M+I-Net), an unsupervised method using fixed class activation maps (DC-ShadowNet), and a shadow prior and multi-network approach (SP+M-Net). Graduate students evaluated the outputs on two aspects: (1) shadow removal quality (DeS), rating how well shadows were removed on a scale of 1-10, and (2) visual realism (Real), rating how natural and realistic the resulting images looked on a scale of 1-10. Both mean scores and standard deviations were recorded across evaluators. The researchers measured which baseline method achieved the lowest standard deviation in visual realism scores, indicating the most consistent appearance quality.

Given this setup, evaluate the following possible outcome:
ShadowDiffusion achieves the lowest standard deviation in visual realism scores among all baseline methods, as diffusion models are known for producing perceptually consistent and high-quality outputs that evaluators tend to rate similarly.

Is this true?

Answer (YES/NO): NO